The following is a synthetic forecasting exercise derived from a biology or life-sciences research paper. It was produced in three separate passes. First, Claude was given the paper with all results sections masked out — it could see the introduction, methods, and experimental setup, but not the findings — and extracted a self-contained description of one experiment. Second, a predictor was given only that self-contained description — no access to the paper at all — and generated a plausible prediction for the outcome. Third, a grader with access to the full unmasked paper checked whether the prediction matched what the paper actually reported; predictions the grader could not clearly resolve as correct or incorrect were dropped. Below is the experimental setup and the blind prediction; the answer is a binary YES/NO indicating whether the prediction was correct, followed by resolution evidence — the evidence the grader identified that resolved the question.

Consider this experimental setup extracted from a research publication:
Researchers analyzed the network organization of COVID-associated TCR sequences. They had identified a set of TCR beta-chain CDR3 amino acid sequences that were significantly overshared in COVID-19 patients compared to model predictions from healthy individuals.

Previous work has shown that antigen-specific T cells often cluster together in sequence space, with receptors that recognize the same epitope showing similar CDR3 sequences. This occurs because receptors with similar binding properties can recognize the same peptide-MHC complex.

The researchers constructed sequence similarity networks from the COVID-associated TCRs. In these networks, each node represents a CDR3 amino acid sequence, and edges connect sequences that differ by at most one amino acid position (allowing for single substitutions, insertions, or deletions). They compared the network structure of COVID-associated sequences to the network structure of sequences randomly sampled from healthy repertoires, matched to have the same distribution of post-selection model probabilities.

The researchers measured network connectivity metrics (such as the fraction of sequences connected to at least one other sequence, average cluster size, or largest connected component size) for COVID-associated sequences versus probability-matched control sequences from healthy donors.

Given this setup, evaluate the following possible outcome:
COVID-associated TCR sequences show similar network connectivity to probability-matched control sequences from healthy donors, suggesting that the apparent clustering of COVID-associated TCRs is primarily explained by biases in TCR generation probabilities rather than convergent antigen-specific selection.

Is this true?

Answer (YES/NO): NO